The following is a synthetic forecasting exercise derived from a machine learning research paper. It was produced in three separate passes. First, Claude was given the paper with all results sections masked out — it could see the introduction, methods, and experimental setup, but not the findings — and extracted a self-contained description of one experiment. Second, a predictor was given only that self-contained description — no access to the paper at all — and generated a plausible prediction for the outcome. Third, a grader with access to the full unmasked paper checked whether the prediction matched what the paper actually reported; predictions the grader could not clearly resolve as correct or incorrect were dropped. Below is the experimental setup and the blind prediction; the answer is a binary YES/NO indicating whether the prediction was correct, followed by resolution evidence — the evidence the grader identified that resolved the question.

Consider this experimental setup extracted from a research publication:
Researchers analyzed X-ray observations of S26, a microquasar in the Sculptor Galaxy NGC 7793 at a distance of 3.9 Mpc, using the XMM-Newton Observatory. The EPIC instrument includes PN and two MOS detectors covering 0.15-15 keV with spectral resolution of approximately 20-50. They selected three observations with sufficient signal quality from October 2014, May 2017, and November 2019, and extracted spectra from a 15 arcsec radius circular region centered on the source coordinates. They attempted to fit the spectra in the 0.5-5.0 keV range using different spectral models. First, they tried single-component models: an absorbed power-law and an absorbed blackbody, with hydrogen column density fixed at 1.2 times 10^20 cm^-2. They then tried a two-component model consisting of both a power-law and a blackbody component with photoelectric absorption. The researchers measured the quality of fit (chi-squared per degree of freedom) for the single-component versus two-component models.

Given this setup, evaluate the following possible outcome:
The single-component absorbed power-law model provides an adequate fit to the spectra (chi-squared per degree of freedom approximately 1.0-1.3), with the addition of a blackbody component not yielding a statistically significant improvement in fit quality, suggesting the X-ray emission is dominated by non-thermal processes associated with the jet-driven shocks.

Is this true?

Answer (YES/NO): NO